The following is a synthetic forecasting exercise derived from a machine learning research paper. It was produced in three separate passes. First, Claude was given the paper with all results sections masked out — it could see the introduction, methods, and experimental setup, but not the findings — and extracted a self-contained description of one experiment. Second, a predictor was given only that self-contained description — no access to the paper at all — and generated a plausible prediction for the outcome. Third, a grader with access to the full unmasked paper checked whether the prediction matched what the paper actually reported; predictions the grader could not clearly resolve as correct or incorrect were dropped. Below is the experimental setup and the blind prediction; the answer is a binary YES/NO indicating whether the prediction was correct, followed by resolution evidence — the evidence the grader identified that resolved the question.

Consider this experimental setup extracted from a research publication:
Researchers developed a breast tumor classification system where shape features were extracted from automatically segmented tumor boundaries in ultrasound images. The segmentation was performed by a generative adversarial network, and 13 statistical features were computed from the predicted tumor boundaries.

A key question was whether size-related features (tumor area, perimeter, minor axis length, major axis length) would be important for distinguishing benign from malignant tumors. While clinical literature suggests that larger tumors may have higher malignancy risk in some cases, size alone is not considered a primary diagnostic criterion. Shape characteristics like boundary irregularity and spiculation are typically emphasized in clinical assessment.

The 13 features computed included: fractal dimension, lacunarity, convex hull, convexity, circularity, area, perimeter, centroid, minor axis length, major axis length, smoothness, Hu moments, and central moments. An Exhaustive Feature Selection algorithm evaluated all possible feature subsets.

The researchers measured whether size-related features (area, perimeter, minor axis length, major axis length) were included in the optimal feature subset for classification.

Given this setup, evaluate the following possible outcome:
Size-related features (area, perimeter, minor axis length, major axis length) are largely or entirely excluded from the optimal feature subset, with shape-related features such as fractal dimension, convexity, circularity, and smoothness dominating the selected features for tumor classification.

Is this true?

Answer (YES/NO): NO